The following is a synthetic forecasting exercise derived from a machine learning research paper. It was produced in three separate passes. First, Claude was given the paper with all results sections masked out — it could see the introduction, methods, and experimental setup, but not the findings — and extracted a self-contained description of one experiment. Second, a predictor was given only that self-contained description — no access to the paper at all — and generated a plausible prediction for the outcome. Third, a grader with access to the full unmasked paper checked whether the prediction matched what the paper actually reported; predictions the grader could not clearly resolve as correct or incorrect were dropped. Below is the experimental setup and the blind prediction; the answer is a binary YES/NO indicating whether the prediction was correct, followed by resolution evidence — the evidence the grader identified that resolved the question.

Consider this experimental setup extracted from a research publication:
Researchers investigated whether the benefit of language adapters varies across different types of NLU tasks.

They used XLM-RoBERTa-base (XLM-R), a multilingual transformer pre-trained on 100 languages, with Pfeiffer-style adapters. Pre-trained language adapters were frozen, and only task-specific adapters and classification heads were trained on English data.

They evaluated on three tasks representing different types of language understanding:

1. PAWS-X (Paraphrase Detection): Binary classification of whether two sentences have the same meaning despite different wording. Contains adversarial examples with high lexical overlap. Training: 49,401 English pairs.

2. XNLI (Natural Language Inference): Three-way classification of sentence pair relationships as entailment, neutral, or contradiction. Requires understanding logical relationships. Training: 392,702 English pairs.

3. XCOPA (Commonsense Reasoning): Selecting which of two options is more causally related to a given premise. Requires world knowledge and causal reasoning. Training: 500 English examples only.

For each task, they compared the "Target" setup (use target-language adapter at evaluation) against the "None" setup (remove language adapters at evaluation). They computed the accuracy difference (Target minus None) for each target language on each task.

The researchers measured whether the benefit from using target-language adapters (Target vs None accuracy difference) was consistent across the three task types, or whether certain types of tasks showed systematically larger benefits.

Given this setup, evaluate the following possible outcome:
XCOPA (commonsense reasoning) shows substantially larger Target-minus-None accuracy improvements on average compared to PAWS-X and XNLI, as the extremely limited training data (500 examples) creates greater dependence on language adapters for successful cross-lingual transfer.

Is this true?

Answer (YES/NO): NO